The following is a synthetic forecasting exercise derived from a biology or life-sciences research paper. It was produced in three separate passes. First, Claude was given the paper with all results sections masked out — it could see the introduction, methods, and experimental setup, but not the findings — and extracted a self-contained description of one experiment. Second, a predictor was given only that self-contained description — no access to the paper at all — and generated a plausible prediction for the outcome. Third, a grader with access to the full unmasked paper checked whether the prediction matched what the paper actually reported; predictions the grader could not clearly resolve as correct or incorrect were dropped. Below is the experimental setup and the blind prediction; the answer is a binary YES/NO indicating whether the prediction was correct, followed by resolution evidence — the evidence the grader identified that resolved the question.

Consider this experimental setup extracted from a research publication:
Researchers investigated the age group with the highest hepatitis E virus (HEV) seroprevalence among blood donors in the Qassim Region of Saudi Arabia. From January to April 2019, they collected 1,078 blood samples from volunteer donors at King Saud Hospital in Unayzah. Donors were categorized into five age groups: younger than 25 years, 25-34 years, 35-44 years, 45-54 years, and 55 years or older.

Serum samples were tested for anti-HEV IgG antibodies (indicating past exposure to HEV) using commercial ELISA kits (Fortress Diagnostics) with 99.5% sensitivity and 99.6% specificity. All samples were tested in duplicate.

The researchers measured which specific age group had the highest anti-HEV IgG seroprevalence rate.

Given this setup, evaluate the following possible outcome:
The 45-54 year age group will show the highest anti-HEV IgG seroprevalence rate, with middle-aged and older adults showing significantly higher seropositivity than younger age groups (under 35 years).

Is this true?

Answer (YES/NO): YES